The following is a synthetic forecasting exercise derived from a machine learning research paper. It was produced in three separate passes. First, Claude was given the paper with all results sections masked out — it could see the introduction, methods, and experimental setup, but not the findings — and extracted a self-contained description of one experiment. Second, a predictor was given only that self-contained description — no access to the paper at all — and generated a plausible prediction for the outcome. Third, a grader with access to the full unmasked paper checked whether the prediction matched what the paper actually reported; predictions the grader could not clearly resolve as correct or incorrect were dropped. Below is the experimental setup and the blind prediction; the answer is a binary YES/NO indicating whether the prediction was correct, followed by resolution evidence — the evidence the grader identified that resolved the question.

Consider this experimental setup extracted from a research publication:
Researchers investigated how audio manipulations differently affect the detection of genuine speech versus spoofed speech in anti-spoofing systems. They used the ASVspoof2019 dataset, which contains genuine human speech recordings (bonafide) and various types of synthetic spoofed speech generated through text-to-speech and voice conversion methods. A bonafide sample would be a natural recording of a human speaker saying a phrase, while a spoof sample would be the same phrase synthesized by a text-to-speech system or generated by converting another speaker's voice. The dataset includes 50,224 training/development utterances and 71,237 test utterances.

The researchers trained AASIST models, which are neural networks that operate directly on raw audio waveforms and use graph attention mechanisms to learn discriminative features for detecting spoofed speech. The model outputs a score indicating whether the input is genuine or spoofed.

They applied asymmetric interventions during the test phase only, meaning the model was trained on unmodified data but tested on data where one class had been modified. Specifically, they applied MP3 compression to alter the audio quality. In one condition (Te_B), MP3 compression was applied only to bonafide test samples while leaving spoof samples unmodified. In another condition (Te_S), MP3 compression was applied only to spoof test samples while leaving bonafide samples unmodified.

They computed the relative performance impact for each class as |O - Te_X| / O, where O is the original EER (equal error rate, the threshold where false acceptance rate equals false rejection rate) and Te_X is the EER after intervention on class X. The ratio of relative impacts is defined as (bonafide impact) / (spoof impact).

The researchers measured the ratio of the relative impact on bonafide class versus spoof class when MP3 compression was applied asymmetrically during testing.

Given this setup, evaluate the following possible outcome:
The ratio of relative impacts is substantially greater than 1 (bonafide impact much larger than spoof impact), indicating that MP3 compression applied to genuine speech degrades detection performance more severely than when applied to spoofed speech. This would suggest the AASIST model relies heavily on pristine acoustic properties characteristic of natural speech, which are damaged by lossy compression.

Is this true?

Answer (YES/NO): YES